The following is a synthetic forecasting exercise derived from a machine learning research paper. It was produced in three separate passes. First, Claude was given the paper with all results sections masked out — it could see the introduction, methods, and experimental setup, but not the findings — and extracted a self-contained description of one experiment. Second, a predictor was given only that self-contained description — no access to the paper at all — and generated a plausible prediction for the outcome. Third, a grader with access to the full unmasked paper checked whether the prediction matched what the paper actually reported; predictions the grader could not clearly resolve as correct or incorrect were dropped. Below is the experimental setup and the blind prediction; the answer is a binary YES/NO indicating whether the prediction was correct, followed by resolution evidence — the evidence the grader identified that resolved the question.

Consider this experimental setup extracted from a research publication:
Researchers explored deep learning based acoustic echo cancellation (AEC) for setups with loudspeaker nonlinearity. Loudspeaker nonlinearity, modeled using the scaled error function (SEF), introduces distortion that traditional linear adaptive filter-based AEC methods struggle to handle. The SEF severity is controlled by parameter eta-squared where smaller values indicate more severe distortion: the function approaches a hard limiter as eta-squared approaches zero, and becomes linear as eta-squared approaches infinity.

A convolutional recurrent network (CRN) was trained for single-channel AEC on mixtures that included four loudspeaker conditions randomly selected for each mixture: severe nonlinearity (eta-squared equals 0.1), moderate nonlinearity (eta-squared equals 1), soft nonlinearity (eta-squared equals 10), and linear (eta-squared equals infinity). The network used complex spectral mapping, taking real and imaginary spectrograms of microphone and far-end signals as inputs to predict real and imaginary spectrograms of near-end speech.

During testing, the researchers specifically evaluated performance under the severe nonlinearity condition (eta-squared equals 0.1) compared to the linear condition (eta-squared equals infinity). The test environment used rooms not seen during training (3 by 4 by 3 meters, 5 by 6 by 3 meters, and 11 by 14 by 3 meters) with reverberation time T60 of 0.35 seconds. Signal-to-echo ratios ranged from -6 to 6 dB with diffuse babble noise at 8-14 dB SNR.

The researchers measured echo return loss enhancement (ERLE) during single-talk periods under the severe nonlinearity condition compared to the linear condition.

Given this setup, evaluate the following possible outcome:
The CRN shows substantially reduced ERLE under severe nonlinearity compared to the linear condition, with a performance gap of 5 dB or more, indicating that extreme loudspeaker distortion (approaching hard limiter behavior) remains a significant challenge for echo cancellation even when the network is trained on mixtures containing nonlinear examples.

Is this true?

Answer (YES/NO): NO